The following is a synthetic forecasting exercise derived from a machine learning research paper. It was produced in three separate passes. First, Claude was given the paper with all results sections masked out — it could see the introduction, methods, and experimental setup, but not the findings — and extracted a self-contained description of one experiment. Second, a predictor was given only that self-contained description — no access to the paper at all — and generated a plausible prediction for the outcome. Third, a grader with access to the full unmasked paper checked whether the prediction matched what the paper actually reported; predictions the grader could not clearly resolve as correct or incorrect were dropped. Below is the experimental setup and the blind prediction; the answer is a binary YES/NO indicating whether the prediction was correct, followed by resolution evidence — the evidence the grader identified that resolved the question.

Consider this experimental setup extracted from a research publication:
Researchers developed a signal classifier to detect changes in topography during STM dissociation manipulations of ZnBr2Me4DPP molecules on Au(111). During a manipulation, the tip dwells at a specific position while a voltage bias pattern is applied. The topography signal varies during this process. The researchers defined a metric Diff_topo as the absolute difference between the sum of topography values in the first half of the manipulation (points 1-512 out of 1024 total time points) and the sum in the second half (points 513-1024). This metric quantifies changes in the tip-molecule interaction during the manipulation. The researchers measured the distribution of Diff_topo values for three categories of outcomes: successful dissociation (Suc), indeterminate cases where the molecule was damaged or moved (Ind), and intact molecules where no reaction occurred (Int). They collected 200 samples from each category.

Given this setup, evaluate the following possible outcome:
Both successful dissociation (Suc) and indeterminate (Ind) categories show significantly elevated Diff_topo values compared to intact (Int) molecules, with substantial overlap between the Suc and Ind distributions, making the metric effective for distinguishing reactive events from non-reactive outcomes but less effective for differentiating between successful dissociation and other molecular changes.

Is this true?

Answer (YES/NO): NO